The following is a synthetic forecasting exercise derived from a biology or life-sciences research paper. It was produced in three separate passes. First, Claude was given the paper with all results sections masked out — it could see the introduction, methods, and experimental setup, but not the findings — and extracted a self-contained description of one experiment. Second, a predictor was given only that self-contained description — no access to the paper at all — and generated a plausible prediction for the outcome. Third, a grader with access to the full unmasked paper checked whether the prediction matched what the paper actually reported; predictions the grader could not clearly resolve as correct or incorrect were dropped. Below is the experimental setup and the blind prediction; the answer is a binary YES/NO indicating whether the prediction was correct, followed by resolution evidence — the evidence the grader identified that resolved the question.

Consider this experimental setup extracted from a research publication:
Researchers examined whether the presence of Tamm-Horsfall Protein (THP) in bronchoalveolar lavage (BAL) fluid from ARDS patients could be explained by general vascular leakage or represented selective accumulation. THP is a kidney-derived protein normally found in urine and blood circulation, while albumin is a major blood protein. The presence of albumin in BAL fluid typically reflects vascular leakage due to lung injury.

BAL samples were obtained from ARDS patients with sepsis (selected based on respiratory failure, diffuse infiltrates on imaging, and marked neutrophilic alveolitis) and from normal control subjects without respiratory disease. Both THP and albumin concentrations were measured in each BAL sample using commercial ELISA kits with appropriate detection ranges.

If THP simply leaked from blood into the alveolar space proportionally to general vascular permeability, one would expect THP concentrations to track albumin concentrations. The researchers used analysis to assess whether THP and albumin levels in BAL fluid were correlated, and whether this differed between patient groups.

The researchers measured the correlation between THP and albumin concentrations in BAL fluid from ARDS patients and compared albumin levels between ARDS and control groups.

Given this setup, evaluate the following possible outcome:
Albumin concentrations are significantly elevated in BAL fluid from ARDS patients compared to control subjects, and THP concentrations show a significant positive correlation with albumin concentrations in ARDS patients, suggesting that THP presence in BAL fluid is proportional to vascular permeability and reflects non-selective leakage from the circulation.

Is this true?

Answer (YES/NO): NO